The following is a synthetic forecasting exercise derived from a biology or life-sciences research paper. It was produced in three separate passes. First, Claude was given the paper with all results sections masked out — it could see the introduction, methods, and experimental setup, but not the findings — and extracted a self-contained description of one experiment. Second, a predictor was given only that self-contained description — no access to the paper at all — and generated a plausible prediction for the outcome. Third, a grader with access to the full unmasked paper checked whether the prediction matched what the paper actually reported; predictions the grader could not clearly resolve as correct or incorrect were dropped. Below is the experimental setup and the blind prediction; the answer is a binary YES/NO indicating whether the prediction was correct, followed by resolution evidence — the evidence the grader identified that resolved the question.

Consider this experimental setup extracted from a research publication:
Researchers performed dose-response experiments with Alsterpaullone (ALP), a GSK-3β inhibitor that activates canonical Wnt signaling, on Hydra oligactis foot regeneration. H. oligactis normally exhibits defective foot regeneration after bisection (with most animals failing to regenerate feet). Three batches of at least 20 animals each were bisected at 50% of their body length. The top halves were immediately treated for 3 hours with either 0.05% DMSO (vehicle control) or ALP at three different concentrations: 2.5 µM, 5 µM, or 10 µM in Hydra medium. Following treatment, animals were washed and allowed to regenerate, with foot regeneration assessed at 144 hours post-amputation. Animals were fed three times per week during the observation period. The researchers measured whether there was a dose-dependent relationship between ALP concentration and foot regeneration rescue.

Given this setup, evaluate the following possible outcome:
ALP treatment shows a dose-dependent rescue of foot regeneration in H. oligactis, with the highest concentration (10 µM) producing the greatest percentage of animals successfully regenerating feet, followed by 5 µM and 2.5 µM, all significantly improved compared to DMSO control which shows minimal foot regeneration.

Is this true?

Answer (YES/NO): NO